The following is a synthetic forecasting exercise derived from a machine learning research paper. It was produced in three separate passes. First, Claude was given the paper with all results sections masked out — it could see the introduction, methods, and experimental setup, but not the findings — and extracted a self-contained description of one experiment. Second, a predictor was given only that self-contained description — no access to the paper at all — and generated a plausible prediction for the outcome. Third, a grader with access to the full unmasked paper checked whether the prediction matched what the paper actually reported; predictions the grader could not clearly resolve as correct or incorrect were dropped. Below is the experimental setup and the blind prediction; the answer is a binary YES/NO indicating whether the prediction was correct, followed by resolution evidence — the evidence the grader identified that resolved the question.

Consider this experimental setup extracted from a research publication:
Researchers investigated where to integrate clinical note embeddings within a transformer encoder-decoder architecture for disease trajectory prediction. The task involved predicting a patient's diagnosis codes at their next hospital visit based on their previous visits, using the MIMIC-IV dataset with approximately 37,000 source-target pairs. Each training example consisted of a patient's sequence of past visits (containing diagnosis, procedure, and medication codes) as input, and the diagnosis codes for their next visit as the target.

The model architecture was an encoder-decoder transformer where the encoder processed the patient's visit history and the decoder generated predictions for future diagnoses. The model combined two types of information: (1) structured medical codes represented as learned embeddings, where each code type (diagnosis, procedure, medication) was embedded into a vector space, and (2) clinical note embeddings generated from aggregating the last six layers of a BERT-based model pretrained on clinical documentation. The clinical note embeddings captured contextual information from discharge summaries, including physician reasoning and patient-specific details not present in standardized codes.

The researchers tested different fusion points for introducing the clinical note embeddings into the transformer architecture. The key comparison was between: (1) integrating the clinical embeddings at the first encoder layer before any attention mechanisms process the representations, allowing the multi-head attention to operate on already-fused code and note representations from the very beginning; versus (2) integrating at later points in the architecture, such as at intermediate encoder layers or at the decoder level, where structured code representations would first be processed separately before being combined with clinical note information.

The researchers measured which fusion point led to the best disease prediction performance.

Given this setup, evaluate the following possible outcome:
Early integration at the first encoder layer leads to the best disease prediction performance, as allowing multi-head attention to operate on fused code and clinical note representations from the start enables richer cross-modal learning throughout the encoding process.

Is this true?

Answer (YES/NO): YES